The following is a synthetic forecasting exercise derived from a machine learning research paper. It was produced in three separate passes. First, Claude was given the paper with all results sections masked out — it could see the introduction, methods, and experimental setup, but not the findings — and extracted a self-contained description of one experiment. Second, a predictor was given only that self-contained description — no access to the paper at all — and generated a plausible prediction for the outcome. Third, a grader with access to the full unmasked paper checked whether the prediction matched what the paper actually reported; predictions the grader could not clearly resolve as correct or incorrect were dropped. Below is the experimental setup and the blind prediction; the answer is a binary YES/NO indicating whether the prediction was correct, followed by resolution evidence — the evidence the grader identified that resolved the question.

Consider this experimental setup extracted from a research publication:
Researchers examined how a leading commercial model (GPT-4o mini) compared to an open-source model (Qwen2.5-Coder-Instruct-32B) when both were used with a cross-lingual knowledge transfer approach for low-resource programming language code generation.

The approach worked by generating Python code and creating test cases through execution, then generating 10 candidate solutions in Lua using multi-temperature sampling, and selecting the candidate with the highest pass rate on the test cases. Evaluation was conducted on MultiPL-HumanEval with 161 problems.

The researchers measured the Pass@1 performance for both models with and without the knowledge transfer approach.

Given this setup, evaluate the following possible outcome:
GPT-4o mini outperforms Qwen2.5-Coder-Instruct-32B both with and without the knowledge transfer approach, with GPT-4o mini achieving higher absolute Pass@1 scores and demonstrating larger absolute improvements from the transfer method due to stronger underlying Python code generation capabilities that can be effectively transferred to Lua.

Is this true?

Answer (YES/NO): NO